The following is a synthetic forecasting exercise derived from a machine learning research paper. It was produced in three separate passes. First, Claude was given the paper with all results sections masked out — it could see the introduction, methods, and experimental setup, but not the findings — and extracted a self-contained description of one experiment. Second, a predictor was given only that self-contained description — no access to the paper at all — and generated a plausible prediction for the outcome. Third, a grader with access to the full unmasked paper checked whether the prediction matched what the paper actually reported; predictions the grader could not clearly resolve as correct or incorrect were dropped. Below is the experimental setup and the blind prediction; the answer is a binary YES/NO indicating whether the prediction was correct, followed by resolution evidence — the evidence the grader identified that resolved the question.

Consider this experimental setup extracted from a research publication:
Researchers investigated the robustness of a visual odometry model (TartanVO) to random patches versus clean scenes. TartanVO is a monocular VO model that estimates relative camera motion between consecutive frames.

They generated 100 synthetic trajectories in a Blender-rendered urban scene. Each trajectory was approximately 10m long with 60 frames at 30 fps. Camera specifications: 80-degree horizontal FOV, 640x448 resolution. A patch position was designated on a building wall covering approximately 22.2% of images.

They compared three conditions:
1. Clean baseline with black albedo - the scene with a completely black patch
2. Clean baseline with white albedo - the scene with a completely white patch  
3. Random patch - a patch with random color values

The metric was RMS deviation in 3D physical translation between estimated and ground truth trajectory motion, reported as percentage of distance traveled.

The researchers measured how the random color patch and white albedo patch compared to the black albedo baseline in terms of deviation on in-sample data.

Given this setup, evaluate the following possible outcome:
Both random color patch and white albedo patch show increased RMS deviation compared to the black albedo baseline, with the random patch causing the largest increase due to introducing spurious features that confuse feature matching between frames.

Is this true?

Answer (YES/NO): NO